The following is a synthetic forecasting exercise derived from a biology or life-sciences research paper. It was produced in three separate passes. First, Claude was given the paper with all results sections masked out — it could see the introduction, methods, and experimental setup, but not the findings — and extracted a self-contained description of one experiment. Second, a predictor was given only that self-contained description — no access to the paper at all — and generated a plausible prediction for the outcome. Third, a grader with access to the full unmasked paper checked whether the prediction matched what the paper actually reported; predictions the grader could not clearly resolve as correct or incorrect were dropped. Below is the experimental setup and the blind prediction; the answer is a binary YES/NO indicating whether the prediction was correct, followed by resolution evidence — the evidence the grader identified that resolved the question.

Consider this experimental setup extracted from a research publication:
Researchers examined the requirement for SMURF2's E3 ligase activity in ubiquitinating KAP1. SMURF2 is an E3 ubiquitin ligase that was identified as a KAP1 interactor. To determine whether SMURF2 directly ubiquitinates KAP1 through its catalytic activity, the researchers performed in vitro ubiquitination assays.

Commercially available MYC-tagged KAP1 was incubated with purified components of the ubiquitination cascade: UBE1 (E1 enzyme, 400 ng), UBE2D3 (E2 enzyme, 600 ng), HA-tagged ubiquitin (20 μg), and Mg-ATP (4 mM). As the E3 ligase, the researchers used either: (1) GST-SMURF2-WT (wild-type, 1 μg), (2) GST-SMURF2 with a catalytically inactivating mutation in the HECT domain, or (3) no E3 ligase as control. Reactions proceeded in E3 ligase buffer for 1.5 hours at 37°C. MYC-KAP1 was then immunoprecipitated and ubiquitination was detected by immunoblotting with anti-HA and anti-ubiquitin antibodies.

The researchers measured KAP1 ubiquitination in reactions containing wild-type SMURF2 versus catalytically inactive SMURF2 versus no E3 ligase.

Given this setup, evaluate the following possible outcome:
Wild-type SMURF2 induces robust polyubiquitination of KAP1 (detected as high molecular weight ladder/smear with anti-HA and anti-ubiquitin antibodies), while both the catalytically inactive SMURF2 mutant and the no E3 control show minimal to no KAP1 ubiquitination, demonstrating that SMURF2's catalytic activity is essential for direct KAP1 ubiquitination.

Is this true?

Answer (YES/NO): YES